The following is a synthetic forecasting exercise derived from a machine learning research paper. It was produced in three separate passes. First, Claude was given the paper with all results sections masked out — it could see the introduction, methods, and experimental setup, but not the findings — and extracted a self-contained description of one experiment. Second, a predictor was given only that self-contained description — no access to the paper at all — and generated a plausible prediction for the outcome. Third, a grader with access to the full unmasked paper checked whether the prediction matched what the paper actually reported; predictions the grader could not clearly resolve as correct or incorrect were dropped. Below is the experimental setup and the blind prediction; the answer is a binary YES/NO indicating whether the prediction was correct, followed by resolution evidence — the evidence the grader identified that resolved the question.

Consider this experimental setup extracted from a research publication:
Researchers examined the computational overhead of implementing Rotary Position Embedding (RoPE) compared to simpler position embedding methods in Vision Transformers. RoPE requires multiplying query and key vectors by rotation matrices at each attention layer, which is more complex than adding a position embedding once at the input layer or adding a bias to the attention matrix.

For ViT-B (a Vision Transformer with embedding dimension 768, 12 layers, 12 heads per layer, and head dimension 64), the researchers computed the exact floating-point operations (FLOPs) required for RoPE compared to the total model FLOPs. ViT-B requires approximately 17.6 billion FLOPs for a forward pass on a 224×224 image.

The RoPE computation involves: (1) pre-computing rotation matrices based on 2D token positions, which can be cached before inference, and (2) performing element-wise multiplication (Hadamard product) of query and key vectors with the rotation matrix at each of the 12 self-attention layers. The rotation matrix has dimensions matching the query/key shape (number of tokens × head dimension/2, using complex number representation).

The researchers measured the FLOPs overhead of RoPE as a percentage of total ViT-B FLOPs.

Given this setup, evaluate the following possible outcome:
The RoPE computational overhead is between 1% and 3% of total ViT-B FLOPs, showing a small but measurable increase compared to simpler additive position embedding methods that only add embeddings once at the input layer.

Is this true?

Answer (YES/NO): NO